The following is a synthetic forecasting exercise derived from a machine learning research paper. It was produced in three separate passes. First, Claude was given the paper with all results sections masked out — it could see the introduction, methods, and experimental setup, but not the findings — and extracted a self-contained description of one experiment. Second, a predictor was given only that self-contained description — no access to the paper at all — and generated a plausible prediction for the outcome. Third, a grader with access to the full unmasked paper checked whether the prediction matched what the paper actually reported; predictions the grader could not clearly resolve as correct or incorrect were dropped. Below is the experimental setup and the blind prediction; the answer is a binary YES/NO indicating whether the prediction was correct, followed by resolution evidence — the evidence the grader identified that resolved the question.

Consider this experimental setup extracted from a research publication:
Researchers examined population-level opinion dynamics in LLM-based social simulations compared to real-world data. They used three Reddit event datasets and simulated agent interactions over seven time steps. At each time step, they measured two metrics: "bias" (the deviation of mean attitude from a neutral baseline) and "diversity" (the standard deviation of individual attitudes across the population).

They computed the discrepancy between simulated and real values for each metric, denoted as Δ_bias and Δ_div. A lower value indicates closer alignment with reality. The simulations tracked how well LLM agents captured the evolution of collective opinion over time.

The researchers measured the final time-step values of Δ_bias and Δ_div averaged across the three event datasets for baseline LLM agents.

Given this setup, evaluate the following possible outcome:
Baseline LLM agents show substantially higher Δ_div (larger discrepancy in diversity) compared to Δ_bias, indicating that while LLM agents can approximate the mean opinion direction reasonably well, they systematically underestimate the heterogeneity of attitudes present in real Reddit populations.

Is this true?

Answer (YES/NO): NO